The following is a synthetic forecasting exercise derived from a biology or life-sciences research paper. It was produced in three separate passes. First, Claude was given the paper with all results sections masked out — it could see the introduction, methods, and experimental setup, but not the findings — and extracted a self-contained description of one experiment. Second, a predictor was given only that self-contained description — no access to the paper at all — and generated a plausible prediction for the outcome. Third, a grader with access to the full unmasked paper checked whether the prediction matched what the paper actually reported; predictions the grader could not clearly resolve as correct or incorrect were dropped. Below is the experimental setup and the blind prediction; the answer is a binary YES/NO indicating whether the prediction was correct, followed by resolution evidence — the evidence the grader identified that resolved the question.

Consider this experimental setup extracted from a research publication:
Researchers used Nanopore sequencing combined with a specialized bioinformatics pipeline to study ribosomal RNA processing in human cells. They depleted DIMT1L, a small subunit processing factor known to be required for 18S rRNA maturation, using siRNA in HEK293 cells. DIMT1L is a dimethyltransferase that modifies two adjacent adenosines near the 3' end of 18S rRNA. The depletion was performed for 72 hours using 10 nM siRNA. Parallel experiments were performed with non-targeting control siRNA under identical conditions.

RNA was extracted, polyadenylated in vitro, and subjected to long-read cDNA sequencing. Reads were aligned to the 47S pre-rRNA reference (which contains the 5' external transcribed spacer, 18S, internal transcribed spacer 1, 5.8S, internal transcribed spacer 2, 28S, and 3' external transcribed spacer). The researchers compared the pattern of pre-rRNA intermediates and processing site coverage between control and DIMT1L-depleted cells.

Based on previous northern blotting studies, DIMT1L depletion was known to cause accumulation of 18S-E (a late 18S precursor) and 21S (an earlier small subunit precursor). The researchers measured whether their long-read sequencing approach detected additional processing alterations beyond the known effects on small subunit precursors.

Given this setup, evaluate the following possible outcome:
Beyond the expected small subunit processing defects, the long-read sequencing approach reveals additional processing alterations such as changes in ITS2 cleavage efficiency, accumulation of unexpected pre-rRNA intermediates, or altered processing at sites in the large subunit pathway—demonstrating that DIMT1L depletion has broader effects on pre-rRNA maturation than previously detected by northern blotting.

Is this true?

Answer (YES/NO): YES